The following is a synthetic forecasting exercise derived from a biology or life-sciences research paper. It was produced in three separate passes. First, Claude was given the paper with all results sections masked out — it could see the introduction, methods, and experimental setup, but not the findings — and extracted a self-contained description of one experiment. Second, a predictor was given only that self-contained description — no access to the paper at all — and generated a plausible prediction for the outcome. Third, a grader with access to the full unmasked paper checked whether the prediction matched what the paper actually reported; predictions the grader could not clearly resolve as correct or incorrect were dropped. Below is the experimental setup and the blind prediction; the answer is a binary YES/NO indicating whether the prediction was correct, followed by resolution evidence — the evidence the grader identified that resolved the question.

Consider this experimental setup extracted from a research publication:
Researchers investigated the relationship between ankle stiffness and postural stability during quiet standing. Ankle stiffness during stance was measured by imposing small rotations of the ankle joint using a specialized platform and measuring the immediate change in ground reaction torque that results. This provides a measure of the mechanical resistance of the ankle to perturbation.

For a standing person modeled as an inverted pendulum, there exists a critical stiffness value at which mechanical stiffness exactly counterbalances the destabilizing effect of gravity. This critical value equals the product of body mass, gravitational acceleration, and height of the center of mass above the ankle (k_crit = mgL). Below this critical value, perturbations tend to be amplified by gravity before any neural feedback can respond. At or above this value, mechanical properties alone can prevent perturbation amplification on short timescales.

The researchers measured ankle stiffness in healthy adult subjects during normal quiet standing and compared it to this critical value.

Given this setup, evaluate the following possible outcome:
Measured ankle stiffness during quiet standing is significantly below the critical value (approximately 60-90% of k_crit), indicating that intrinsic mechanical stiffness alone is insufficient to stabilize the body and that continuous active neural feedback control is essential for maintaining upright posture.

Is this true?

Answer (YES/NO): NO